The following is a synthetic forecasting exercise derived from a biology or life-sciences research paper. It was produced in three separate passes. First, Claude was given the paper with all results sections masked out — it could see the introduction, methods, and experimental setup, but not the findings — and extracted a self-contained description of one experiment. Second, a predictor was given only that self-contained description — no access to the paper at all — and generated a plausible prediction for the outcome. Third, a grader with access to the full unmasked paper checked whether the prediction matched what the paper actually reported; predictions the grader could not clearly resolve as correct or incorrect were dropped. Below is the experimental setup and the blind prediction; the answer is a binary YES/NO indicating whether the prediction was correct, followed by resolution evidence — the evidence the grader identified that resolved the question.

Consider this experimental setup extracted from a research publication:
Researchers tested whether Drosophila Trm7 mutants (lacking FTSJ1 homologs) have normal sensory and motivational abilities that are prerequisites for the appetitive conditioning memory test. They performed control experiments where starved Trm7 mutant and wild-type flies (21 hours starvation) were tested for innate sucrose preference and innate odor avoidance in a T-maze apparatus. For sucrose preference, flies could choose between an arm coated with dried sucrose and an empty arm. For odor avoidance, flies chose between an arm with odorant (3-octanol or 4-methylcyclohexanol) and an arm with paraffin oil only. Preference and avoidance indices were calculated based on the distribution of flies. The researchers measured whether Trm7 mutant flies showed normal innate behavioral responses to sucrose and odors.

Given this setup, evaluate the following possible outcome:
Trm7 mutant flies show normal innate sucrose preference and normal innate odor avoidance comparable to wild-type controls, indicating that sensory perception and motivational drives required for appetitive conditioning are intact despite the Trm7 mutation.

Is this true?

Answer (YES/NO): YES